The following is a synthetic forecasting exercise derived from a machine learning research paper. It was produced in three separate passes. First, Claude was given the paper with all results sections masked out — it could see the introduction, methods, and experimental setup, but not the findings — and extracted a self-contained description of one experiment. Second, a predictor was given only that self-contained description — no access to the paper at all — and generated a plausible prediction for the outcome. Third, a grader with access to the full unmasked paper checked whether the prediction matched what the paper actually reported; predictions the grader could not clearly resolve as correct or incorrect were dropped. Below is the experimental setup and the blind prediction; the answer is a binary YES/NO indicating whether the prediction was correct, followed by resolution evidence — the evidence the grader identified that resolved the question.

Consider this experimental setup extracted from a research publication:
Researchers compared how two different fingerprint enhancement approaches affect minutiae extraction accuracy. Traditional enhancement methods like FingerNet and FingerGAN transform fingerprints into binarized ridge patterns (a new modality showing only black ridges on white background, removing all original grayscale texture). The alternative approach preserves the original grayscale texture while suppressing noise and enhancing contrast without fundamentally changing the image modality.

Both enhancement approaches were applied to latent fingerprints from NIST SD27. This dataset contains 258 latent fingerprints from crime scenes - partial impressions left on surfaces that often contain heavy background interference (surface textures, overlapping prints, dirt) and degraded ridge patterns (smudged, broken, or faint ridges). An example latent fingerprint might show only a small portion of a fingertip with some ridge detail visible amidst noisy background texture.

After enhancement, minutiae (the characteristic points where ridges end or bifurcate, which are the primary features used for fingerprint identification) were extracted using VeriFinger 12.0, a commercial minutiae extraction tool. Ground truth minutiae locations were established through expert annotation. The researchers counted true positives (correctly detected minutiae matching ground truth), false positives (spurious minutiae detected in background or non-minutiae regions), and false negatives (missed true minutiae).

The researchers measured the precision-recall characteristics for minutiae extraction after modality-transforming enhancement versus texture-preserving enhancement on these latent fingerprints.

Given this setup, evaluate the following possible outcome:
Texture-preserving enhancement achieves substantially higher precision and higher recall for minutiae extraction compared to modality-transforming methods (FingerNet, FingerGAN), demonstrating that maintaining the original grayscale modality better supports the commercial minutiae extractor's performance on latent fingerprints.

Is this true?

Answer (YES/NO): NO